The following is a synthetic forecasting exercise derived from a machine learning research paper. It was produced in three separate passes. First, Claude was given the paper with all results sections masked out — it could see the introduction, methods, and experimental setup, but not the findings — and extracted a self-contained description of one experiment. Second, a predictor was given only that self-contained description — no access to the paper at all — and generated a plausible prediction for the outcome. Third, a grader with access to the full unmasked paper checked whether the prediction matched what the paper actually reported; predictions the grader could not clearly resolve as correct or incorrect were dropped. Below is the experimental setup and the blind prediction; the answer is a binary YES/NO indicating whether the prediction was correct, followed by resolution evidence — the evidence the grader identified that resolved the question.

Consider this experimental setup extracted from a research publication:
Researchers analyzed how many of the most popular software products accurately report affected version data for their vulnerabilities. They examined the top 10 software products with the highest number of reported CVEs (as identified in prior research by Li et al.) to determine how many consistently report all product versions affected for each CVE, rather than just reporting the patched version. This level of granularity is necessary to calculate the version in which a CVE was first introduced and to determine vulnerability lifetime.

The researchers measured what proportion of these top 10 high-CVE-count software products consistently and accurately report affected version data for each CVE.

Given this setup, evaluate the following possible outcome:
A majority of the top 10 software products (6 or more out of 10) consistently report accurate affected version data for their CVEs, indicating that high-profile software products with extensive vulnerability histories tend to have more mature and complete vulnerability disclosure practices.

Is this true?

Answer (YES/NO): NO